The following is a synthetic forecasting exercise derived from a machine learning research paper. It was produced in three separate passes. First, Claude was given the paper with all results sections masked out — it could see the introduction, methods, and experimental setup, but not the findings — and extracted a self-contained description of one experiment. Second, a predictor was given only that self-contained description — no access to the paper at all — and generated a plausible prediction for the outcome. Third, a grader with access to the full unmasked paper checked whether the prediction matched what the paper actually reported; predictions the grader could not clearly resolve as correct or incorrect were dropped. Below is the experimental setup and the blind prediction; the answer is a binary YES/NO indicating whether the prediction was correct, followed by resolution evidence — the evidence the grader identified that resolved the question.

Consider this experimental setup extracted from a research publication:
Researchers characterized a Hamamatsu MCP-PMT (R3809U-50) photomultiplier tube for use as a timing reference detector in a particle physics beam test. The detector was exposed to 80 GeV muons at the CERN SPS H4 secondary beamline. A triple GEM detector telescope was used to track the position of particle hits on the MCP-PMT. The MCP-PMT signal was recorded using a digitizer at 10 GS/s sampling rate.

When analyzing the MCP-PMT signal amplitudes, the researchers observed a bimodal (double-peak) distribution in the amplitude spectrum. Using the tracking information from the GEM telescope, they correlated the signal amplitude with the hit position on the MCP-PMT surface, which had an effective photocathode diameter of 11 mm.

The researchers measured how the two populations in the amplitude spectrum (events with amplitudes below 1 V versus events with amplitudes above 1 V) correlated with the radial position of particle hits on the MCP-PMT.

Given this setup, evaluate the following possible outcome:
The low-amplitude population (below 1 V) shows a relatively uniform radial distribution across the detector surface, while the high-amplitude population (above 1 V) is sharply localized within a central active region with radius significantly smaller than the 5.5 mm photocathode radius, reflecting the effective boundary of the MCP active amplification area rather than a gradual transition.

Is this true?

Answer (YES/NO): NO